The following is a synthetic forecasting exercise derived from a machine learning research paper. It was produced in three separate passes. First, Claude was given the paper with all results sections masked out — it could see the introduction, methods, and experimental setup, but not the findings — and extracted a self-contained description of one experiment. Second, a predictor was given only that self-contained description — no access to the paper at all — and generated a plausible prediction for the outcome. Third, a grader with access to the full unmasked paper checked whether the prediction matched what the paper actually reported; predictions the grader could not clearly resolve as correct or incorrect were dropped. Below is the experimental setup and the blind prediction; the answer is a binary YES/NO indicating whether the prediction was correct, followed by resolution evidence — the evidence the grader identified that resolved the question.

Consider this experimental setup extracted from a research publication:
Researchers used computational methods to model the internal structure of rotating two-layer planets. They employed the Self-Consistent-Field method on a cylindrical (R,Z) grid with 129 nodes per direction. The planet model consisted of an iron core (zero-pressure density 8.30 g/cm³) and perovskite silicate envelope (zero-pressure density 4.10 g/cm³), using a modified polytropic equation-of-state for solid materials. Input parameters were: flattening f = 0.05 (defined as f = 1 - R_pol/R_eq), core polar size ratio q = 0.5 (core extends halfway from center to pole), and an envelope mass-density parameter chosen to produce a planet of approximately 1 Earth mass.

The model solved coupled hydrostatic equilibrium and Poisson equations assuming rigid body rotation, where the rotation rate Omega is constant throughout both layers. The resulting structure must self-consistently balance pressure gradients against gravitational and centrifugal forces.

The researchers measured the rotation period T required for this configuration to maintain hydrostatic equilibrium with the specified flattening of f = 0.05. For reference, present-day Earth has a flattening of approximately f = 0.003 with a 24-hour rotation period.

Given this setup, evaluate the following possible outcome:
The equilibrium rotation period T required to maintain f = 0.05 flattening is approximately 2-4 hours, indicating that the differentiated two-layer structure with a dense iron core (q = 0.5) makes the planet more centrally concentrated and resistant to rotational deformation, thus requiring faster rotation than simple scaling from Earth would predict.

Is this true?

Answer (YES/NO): NO